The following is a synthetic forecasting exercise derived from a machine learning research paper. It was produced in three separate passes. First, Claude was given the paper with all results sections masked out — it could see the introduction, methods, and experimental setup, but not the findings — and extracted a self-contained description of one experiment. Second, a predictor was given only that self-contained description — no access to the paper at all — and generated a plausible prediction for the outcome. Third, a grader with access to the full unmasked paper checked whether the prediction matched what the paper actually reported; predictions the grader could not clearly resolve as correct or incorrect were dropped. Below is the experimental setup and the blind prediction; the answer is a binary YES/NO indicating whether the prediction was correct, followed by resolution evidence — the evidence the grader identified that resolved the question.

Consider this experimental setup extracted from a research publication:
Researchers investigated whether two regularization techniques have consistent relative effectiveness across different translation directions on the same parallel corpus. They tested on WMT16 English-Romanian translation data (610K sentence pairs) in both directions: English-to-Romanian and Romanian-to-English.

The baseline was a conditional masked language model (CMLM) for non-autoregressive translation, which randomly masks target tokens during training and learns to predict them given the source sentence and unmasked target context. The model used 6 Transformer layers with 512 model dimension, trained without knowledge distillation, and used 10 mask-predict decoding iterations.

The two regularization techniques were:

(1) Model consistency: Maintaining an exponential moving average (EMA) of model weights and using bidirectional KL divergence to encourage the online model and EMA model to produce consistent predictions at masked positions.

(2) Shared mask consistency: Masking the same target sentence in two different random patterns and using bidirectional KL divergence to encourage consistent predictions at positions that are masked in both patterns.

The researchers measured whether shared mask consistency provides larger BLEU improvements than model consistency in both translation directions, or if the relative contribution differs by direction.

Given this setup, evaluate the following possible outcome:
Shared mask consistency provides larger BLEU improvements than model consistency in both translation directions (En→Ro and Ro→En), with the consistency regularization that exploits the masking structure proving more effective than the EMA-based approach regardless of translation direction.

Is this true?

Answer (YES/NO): YES